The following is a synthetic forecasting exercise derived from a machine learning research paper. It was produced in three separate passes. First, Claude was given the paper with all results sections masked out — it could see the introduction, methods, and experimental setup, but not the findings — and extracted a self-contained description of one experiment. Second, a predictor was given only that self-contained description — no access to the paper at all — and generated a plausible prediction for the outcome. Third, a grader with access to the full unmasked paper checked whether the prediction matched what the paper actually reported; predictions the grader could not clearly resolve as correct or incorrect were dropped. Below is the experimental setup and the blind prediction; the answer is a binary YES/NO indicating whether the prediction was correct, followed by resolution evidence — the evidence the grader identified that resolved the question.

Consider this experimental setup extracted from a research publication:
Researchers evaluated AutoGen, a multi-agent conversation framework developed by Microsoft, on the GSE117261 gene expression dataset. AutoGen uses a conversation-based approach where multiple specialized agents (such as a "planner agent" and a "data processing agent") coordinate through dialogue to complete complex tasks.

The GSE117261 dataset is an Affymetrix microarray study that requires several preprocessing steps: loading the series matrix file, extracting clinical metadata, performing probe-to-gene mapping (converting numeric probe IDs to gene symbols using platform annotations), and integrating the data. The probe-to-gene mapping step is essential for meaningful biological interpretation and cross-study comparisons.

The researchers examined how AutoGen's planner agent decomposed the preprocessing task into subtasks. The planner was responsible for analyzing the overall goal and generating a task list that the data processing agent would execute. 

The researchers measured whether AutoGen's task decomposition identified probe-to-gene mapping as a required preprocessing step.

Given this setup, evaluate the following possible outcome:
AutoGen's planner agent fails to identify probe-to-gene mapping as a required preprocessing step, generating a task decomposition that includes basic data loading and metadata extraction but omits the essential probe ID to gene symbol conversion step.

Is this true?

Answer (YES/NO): YES